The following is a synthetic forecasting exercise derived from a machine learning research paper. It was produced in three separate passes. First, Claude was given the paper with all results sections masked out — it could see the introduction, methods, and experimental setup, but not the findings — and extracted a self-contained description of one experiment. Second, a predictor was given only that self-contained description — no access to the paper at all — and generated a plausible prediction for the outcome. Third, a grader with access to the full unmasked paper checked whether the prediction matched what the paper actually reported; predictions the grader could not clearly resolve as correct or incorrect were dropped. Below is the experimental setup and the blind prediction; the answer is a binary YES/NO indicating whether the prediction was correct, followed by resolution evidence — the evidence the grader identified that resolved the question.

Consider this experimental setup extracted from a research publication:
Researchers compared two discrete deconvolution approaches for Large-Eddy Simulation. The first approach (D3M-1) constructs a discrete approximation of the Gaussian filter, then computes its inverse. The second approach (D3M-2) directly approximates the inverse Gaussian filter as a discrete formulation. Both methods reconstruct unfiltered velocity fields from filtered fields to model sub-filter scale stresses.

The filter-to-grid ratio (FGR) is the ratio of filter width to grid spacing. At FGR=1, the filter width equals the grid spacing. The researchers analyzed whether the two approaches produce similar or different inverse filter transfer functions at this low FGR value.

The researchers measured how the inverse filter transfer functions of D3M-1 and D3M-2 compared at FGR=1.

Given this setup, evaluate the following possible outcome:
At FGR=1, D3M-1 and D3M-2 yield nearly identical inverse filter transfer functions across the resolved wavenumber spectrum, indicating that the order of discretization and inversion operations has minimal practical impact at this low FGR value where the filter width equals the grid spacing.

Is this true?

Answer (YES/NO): NO